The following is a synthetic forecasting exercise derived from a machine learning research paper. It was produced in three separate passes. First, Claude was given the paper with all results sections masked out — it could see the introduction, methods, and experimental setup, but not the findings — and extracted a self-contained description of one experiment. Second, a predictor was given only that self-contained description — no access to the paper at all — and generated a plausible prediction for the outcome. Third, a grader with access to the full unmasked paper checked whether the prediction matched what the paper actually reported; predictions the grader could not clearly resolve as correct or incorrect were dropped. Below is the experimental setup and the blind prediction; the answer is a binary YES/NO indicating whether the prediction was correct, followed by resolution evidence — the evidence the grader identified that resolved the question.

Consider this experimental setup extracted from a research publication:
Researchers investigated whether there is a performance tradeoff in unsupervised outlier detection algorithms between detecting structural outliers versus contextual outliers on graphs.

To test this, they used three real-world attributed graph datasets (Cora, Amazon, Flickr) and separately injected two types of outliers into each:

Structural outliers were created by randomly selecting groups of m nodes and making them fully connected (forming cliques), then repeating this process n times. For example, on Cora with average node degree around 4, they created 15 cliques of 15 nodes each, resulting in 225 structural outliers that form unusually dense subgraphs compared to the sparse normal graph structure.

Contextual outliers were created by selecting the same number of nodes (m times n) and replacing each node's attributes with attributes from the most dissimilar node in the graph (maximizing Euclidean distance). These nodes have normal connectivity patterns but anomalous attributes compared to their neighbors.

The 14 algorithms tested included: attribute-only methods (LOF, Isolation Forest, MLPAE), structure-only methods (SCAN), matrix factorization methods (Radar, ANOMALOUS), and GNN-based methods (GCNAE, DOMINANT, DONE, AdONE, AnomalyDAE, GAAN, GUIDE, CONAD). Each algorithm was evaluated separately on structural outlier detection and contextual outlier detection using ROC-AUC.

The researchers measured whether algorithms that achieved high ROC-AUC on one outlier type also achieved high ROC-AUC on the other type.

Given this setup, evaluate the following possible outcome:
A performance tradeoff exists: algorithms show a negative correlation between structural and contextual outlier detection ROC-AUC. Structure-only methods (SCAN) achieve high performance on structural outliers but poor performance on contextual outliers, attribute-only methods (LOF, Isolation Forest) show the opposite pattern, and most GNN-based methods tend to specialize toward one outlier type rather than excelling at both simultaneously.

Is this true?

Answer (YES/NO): NO